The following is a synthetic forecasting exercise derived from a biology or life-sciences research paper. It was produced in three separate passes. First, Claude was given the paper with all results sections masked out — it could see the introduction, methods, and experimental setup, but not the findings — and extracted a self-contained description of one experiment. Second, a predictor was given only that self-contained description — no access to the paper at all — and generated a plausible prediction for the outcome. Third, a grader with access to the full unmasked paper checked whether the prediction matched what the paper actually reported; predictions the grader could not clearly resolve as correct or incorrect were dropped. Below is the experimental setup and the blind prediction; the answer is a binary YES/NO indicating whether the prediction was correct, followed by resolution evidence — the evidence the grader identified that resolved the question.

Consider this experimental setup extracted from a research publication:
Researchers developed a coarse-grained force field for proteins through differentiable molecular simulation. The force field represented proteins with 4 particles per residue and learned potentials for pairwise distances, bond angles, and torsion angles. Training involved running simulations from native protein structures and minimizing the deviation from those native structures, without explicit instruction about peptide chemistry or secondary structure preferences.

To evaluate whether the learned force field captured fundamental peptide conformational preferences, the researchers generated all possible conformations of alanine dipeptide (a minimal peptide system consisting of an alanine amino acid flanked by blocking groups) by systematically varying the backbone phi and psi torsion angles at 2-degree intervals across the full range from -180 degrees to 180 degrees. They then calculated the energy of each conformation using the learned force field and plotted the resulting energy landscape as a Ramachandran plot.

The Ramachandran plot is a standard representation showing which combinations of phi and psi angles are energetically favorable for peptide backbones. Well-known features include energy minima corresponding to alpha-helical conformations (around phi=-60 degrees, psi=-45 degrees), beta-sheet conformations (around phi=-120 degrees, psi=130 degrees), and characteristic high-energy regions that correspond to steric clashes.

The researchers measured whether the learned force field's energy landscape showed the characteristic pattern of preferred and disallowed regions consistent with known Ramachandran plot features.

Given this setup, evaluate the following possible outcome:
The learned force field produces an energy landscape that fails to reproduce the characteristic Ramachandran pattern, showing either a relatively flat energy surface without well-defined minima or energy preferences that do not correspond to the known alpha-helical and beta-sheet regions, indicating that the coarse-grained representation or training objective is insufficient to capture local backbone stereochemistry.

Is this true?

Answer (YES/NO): NO